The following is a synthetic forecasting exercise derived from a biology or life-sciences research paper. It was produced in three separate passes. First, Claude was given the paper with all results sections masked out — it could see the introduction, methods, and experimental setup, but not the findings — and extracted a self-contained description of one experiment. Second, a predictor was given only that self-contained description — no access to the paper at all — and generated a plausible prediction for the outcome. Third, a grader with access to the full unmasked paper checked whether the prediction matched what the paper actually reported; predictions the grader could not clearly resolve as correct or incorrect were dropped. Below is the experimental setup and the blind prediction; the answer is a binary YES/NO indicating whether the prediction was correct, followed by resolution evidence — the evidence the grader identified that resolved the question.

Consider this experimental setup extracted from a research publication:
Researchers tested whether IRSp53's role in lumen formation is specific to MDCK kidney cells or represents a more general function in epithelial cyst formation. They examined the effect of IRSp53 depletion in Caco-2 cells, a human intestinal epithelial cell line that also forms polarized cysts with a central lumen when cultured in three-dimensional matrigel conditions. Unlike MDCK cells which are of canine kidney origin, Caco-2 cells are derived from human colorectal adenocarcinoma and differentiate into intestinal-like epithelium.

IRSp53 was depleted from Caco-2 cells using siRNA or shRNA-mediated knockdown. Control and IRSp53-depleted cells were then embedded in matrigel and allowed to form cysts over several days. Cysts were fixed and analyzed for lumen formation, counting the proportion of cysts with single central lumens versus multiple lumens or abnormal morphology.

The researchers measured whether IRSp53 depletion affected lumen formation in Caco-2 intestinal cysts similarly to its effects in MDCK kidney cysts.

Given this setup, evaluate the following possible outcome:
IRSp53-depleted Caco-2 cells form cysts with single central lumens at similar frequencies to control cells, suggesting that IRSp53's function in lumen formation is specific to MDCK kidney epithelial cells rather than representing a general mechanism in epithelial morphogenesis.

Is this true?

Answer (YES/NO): NO